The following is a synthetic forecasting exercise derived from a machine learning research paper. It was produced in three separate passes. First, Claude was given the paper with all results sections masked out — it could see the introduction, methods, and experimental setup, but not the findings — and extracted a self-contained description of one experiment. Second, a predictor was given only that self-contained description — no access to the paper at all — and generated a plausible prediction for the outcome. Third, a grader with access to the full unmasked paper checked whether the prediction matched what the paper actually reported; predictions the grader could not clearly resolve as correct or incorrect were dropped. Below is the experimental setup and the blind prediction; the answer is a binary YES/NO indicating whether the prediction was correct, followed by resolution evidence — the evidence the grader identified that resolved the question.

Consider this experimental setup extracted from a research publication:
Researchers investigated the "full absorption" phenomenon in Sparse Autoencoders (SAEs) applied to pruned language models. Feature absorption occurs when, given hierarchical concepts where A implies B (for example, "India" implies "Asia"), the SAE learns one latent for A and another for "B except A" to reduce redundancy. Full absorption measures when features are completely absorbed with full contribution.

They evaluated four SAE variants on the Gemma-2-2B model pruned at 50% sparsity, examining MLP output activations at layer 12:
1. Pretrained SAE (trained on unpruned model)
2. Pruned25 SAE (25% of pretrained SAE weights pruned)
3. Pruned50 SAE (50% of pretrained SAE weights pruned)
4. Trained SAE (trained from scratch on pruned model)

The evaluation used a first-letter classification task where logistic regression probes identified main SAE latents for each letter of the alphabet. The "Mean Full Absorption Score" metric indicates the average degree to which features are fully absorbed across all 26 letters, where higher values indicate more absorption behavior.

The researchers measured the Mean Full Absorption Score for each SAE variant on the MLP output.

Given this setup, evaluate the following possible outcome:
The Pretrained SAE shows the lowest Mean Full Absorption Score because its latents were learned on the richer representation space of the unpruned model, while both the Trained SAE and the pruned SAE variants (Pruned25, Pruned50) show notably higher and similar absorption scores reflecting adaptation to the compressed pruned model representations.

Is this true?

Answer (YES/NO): NO